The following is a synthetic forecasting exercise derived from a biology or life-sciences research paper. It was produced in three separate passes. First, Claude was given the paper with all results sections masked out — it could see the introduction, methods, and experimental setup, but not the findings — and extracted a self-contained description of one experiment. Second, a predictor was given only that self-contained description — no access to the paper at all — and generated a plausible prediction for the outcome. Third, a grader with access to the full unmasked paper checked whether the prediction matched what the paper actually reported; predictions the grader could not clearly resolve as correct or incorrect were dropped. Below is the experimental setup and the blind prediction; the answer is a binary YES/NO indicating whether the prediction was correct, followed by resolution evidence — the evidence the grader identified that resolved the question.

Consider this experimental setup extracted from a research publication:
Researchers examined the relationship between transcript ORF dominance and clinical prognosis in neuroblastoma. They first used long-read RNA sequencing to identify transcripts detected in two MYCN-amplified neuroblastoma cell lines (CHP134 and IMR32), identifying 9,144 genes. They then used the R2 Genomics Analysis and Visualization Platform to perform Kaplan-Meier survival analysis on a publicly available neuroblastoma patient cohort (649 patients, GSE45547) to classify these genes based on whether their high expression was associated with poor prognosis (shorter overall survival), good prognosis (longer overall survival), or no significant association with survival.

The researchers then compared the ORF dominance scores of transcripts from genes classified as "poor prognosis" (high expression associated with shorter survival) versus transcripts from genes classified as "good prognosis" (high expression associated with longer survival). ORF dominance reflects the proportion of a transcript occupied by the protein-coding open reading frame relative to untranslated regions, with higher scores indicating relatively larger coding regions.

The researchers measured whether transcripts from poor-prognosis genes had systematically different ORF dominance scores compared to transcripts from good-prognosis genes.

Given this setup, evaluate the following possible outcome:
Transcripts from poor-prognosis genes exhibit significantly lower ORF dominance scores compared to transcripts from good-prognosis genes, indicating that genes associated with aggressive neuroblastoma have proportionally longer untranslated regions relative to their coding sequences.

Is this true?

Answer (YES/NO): NO